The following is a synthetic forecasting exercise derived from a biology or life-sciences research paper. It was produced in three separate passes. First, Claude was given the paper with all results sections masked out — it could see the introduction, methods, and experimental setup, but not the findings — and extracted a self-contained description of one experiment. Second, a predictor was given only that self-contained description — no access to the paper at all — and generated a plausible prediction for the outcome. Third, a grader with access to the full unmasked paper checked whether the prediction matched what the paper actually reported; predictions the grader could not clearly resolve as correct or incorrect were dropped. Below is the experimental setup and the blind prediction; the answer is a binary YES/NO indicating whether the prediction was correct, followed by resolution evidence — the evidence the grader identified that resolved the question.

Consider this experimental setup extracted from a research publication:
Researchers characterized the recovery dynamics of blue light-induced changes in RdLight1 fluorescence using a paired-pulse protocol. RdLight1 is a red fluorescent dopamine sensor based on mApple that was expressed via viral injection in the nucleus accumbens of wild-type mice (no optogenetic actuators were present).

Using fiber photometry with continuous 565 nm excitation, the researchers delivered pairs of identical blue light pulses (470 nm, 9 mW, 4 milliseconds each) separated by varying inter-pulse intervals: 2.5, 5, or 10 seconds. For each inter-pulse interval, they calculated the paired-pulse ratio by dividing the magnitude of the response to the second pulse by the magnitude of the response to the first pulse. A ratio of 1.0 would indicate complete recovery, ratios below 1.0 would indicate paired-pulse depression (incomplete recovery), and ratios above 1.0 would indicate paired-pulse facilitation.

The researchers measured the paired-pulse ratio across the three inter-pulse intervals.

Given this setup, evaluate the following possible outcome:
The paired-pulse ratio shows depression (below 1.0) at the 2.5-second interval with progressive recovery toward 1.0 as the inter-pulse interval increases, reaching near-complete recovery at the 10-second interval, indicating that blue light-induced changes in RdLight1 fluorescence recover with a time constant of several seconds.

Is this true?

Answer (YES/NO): NO